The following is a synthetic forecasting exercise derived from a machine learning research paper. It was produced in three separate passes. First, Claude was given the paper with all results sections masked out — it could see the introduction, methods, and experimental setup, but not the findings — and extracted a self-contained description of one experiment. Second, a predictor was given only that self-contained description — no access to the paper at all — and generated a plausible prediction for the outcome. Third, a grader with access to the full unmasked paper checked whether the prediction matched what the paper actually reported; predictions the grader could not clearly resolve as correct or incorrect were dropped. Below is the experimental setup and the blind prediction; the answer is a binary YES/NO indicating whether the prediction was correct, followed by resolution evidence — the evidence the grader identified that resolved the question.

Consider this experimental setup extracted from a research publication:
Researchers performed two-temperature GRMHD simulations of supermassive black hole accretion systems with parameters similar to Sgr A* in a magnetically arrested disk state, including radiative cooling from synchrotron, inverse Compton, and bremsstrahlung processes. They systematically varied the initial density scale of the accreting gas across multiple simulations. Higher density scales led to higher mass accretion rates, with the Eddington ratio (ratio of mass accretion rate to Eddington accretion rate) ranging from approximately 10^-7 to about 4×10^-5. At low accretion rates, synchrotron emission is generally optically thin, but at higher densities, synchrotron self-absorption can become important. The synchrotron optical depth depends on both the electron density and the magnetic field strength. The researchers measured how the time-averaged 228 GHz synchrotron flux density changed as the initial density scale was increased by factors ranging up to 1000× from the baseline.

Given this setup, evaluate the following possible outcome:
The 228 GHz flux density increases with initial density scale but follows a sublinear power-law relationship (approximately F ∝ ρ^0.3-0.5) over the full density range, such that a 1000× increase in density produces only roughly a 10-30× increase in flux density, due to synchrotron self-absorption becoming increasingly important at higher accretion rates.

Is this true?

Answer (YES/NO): NO